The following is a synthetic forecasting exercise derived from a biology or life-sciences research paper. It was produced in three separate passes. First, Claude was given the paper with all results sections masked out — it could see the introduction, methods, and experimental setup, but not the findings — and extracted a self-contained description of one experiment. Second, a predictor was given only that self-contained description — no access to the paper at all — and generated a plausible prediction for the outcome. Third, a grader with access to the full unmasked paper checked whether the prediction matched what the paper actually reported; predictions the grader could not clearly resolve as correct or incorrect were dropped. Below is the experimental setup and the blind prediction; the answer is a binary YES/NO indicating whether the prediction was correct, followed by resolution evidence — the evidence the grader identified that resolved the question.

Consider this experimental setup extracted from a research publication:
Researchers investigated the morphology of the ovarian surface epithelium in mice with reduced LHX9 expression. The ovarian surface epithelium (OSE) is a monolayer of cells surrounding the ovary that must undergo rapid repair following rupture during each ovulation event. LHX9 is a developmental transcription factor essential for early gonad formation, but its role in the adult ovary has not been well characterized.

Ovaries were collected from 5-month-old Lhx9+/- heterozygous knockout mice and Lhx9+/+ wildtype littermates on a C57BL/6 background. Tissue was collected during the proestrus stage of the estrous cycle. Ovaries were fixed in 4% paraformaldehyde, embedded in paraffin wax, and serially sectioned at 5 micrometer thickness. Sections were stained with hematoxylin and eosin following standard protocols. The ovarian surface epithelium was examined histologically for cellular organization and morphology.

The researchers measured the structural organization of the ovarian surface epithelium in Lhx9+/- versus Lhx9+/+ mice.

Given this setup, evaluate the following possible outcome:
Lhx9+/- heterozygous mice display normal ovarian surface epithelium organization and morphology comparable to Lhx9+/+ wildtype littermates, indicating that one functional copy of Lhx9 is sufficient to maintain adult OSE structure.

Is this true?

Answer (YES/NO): NO